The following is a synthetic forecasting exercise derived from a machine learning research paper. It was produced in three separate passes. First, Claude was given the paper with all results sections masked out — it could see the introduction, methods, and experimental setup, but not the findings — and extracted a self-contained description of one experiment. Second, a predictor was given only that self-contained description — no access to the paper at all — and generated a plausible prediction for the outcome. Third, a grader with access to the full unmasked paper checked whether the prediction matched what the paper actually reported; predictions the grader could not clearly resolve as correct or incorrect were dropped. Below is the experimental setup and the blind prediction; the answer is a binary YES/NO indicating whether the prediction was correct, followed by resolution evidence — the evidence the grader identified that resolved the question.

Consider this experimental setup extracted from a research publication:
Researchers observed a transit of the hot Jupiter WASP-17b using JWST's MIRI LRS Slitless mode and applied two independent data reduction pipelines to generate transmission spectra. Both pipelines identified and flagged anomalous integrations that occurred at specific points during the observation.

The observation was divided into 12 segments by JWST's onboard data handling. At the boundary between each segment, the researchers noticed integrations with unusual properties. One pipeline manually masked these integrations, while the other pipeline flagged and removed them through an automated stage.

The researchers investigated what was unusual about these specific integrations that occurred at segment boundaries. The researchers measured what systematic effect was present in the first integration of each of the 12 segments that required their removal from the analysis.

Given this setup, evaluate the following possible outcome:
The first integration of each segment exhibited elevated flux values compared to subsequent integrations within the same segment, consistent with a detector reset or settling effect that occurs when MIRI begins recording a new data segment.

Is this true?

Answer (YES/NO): NO